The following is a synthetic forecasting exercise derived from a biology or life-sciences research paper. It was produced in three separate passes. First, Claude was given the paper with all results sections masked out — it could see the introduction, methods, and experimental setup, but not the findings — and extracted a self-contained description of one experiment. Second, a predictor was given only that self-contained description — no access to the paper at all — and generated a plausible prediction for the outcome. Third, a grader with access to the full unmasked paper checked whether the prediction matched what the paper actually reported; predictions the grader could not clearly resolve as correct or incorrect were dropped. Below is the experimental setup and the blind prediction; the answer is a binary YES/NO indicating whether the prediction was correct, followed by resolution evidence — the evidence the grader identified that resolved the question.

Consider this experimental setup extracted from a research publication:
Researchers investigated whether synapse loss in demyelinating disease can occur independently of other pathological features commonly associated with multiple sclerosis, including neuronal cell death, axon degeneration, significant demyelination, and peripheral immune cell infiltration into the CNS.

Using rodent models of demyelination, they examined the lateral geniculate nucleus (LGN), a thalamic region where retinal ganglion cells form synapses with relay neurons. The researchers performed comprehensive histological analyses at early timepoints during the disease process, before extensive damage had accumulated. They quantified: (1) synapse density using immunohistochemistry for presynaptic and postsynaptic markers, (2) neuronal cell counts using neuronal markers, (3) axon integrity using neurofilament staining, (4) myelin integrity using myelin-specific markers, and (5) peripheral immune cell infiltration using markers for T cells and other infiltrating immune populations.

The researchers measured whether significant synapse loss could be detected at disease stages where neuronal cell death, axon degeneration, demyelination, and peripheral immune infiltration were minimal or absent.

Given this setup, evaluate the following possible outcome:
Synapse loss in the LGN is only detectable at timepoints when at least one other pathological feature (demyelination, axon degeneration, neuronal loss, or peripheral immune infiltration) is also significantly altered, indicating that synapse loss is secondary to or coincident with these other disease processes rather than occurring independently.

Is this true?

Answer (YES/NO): NO